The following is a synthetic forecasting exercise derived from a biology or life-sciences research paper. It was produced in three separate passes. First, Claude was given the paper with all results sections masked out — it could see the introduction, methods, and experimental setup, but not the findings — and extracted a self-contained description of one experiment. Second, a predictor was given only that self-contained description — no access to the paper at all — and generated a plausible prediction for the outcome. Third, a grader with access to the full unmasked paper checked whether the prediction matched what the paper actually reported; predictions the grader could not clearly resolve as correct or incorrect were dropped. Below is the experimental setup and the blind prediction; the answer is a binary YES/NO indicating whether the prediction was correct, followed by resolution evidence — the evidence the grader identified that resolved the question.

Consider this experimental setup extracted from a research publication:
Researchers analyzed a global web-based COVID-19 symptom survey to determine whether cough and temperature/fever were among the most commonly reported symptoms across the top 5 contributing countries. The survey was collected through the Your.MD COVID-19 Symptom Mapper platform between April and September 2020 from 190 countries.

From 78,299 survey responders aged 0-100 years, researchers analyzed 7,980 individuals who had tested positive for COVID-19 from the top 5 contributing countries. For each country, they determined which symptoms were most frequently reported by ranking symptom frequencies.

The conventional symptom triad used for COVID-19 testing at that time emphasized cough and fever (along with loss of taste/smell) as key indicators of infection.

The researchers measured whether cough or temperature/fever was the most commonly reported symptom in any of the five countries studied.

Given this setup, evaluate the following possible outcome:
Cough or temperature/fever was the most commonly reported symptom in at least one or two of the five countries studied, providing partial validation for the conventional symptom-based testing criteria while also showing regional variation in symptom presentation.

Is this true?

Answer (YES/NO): NO